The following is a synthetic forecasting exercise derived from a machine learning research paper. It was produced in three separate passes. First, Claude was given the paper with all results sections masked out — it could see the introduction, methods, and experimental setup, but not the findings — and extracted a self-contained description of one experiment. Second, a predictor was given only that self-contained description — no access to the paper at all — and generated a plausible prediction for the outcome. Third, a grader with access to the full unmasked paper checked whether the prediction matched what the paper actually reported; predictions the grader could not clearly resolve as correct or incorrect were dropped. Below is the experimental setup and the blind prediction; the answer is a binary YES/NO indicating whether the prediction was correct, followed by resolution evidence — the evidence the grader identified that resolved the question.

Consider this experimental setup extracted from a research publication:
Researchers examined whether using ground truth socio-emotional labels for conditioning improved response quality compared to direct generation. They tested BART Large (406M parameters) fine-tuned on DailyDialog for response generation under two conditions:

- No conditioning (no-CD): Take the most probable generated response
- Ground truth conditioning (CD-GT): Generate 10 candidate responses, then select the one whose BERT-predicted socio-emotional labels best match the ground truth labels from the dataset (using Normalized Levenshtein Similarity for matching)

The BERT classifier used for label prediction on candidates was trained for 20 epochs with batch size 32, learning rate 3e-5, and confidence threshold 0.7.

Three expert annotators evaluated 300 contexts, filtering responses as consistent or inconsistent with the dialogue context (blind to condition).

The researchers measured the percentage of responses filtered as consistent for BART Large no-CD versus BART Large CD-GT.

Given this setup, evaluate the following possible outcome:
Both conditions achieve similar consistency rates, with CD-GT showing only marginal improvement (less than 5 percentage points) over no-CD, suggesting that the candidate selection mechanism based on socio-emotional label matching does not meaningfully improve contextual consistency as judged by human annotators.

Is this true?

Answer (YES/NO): YES